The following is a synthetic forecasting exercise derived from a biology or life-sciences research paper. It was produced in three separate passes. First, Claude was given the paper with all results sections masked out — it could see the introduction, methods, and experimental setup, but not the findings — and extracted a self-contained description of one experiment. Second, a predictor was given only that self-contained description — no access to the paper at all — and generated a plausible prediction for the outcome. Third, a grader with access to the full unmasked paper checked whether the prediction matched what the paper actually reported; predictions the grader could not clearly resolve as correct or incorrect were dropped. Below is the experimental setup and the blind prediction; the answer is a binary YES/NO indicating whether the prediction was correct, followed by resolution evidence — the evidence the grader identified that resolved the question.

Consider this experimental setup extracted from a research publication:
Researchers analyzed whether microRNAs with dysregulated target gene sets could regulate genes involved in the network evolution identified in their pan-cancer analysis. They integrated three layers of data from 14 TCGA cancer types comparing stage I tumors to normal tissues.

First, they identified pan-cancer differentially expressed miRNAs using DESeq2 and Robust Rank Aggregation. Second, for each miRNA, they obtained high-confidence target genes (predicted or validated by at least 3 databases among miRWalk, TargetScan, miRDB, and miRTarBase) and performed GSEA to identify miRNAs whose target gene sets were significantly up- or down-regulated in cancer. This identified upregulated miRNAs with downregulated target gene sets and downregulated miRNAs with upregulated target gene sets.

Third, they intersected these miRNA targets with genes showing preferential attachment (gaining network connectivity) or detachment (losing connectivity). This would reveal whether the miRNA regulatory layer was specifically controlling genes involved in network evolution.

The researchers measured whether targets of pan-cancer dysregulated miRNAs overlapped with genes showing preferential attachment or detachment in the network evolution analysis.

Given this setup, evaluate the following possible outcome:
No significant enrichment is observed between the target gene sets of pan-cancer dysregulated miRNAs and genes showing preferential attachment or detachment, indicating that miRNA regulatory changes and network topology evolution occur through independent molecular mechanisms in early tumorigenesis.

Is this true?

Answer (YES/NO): NO